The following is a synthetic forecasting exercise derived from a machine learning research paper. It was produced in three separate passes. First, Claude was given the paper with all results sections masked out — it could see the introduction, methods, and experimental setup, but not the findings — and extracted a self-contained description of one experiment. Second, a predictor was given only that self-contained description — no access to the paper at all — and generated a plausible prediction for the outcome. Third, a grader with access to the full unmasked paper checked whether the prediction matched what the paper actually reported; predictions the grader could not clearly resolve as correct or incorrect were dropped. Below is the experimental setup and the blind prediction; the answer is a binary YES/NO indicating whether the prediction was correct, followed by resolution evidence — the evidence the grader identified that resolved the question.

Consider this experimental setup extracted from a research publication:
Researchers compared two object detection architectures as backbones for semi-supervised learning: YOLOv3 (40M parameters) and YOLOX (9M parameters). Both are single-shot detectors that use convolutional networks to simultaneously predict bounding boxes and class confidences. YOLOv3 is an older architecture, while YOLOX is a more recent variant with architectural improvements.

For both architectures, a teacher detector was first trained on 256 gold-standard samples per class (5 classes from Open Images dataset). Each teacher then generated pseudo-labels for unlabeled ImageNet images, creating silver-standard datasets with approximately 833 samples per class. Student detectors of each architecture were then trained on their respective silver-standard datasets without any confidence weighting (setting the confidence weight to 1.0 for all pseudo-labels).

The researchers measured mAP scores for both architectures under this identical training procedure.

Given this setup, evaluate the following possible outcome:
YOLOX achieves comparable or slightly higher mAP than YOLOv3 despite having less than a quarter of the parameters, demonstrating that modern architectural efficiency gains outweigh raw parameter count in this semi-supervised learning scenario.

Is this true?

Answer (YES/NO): NO